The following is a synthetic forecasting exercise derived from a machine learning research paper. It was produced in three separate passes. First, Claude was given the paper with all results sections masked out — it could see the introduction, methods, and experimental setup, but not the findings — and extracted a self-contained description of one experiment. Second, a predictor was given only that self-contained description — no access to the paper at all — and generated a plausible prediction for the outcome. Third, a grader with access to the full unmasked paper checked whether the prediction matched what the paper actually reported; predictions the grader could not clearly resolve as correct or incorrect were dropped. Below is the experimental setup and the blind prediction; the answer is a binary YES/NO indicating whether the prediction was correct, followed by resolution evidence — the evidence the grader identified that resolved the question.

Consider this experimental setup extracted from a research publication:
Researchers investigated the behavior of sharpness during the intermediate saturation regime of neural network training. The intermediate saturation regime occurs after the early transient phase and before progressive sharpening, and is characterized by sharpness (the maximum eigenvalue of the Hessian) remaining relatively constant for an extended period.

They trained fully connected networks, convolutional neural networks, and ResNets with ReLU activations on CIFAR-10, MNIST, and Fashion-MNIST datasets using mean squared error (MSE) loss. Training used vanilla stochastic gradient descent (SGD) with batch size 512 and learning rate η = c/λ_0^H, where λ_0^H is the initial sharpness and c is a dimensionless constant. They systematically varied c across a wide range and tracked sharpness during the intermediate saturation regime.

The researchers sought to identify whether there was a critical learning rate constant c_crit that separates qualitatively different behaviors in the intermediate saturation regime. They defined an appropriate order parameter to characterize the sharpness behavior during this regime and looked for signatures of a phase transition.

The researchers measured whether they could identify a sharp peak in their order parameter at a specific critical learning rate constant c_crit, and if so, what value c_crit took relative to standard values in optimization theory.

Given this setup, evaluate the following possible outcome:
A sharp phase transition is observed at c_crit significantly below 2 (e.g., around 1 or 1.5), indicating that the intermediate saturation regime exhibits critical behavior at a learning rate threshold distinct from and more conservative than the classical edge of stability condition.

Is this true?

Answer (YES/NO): NO